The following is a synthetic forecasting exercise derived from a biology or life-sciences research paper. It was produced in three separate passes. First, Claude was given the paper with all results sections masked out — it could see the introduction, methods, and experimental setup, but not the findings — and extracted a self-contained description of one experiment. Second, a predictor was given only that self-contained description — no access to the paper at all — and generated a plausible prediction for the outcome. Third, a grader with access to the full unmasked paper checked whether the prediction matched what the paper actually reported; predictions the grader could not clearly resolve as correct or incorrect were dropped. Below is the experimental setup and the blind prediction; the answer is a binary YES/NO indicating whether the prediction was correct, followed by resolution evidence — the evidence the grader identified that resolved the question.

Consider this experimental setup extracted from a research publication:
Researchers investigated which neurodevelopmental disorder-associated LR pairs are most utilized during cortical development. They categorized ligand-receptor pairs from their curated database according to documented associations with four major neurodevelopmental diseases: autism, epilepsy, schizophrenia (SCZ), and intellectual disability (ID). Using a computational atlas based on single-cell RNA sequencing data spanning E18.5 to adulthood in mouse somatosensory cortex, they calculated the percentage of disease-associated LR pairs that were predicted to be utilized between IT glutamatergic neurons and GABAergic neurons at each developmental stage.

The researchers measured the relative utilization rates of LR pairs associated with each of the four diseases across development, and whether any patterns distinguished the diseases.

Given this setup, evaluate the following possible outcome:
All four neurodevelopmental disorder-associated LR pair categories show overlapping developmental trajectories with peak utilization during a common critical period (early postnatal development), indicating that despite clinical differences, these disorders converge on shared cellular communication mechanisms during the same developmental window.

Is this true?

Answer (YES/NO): NO